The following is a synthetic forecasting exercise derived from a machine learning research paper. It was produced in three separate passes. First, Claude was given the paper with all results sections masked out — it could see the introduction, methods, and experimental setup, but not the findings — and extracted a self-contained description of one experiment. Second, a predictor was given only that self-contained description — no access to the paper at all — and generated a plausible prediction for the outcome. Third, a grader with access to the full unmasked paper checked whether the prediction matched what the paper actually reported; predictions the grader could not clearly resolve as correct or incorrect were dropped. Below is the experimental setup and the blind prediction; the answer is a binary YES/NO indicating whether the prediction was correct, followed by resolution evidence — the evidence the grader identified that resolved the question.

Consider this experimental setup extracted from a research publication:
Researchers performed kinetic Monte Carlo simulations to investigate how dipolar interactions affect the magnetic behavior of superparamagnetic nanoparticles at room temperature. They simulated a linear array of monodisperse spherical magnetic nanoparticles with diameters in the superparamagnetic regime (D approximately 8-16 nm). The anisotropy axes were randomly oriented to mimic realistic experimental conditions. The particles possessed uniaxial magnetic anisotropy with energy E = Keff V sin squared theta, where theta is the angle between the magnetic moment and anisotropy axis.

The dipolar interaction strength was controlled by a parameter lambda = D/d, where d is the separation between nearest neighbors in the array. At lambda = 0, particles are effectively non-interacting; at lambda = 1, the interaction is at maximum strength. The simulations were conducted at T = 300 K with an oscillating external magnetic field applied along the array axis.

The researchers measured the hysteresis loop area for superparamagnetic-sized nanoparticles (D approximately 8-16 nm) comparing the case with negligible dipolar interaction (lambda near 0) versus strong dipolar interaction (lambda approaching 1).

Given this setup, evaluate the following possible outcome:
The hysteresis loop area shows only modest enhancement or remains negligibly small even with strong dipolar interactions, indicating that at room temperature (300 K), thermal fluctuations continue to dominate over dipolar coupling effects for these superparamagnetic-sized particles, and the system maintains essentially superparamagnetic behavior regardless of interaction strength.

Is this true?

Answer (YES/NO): NO